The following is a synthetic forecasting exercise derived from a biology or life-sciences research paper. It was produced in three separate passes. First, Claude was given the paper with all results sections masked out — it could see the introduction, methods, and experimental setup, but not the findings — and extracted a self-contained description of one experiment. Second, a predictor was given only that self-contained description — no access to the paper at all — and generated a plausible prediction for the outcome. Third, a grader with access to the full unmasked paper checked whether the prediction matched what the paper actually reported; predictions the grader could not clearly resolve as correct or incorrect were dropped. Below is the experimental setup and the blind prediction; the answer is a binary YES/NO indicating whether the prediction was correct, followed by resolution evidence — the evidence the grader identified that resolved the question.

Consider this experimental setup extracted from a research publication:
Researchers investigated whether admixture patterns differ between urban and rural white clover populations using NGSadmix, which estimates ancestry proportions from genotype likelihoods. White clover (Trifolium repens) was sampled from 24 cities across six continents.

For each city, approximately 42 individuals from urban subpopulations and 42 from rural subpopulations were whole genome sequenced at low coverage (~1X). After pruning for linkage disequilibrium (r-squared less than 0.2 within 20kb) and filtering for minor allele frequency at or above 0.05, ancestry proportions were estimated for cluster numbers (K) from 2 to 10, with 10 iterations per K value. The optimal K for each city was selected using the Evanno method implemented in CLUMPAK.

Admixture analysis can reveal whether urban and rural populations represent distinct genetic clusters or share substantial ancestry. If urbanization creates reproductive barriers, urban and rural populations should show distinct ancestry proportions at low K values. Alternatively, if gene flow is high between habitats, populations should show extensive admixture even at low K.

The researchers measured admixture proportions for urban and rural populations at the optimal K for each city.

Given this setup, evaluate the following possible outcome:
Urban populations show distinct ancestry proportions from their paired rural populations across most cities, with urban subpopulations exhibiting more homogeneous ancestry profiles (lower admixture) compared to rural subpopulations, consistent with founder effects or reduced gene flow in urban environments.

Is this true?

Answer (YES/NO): NO